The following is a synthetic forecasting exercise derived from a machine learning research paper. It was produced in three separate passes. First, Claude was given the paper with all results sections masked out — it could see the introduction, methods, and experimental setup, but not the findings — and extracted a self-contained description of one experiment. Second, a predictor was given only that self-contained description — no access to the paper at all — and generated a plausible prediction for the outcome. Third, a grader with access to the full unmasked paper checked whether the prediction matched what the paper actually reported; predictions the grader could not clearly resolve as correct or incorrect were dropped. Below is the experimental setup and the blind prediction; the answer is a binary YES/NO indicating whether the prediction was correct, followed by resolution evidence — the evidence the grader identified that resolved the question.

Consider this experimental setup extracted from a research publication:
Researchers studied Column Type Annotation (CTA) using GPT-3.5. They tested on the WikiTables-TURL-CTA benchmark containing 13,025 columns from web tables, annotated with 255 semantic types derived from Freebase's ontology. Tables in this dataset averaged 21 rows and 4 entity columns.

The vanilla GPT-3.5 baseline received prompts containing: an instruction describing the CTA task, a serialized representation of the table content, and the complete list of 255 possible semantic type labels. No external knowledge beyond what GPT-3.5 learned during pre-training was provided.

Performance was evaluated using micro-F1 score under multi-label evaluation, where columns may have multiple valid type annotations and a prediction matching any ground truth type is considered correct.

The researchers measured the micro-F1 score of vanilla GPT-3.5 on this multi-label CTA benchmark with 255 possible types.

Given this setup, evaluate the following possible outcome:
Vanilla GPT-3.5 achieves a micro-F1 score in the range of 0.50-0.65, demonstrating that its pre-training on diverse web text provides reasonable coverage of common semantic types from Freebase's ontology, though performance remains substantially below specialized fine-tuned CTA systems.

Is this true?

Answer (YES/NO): NO